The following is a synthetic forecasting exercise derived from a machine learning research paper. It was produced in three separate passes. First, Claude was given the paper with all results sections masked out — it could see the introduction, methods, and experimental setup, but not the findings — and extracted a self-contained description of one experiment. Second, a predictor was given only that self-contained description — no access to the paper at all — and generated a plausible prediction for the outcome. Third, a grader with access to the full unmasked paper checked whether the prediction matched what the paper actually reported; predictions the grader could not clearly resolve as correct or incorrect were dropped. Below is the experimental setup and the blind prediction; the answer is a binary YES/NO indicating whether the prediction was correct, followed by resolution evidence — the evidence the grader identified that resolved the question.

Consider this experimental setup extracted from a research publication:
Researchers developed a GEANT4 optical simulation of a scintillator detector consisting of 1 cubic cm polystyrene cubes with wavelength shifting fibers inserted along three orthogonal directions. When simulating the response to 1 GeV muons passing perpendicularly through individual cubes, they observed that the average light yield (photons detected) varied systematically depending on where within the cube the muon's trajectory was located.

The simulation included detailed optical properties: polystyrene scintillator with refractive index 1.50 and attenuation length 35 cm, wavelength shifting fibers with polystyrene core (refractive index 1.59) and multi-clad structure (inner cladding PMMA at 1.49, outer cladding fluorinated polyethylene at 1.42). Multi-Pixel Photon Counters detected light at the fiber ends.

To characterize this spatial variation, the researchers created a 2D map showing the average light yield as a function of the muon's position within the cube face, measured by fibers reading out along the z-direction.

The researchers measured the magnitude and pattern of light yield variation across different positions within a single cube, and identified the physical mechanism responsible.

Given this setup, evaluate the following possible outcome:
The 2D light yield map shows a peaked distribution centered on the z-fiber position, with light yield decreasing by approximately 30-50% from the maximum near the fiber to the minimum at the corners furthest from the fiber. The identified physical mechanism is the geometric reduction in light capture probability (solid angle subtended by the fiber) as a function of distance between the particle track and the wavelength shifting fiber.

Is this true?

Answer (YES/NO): NO